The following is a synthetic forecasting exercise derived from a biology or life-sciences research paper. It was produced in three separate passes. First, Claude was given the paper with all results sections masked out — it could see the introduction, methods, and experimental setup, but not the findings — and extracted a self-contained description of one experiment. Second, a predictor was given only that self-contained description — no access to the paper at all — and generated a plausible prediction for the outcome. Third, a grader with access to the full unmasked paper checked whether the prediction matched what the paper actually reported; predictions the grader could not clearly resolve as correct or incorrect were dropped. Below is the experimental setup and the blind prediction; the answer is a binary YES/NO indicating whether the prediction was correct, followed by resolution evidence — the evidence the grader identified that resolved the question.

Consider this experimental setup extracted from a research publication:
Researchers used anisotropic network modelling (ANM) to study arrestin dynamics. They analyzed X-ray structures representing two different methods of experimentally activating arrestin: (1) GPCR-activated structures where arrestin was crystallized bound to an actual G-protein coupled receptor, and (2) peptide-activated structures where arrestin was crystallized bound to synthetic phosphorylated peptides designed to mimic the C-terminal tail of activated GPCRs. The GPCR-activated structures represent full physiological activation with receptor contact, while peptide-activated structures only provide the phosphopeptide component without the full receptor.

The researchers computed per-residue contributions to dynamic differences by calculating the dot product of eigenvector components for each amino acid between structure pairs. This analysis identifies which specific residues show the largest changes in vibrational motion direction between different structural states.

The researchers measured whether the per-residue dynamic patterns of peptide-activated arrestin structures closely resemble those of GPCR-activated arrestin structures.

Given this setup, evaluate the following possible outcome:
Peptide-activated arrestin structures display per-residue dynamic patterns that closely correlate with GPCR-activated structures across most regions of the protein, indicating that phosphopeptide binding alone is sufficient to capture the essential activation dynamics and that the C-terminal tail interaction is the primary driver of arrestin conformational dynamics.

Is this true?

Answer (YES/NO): YES